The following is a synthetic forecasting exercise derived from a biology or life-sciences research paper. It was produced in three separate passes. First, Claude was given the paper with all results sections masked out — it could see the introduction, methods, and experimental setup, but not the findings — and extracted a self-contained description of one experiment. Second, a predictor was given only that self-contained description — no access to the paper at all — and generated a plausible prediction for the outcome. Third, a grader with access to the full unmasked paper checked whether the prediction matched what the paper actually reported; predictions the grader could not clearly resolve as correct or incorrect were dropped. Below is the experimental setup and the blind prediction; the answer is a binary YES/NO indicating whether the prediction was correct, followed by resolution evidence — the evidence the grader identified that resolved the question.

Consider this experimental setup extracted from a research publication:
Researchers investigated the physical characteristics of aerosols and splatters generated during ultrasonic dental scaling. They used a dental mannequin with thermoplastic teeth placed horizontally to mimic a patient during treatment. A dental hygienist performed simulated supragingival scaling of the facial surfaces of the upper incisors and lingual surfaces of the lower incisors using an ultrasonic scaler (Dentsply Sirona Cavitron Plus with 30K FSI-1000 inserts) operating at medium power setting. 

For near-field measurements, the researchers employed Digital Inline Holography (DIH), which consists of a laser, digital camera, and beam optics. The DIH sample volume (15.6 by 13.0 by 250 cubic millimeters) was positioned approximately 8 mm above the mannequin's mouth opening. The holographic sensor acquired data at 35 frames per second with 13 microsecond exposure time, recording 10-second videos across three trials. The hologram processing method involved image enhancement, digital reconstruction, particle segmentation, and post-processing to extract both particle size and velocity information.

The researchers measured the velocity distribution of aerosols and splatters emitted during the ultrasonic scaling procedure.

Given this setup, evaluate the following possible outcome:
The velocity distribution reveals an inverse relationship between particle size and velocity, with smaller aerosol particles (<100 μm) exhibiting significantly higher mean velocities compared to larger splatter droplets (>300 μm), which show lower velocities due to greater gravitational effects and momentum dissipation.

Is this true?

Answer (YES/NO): NO